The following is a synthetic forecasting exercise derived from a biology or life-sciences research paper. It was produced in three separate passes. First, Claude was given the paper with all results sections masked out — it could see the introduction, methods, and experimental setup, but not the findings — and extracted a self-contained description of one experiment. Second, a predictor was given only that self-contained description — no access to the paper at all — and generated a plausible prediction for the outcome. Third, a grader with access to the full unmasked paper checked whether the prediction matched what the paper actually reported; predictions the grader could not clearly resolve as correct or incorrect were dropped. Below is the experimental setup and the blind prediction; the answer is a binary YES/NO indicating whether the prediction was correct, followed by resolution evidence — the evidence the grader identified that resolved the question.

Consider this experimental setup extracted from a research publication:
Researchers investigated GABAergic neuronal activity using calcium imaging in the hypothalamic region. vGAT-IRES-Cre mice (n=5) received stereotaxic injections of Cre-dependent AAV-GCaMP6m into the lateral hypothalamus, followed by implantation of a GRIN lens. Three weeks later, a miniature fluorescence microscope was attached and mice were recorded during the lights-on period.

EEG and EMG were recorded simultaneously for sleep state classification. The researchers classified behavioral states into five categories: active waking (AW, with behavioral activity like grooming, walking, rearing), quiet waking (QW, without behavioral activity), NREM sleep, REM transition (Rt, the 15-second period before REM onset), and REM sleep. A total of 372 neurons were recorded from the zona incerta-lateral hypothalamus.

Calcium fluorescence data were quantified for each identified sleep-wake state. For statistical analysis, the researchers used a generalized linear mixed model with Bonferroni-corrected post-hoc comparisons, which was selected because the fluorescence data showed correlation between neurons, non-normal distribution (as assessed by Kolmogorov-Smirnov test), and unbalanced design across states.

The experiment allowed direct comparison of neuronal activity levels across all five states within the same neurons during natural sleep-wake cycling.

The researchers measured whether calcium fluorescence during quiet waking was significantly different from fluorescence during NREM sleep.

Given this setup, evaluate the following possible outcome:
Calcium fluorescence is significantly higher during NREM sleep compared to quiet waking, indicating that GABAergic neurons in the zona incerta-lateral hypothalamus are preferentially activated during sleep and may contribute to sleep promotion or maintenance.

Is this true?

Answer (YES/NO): YES